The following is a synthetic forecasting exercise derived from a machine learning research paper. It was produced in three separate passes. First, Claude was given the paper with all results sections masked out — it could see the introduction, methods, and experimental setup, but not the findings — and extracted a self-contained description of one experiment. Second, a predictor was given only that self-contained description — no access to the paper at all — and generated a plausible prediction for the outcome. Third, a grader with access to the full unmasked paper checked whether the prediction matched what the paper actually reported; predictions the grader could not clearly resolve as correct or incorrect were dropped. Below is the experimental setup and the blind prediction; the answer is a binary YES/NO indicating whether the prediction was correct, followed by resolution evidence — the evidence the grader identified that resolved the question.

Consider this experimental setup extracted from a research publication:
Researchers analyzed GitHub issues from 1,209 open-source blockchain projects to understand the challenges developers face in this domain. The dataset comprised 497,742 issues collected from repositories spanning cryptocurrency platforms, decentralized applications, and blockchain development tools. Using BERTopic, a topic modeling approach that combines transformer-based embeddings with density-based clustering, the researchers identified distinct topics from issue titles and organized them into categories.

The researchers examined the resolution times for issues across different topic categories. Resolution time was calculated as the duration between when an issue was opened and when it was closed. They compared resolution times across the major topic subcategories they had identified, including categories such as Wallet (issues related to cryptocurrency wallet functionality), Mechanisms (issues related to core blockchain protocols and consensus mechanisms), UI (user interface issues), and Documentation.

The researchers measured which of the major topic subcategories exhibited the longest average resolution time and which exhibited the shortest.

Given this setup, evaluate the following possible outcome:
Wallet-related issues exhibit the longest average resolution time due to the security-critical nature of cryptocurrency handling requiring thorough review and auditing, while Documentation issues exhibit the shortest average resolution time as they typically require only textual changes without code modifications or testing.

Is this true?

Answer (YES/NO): NO